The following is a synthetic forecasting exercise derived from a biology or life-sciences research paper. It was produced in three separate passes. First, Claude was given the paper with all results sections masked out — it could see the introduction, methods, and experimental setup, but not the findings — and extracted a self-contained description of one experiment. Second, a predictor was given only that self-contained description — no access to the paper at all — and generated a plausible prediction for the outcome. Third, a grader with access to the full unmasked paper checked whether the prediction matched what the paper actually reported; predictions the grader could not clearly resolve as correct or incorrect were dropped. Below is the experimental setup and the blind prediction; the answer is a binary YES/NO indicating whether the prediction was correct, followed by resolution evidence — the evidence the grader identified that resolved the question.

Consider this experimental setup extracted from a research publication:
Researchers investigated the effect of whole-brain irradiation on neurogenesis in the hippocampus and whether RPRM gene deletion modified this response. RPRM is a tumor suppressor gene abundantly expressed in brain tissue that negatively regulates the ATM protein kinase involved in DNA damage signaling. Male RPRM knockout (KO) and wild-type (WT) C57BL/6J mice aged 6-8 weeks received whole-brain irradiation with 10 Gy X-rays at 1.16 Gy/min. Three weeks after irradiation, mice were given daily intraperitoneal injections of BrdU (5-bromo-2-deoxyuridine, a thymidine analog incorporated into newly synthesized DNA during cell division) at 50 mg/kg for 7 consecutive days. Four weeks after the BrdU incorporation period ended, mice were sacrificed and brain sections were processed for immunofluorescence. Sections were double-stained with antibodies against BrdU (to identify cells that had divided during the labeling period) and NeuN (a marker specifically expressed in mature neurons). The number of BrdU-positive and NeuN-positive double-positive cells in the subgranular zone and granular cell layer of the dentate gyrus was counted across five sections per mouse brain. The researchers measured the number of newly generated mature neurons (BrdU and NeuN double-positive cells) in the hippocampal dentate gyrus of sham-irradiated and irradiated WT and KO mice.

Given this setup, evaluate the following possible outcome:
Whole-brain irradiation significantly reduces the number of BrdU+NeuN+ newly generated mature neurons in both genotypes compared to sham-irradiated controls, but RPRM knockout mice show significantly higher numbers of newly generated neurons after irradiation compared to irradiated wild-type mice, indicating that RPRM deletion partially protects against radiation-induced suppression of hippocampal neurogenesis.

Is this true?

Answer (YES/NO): YES